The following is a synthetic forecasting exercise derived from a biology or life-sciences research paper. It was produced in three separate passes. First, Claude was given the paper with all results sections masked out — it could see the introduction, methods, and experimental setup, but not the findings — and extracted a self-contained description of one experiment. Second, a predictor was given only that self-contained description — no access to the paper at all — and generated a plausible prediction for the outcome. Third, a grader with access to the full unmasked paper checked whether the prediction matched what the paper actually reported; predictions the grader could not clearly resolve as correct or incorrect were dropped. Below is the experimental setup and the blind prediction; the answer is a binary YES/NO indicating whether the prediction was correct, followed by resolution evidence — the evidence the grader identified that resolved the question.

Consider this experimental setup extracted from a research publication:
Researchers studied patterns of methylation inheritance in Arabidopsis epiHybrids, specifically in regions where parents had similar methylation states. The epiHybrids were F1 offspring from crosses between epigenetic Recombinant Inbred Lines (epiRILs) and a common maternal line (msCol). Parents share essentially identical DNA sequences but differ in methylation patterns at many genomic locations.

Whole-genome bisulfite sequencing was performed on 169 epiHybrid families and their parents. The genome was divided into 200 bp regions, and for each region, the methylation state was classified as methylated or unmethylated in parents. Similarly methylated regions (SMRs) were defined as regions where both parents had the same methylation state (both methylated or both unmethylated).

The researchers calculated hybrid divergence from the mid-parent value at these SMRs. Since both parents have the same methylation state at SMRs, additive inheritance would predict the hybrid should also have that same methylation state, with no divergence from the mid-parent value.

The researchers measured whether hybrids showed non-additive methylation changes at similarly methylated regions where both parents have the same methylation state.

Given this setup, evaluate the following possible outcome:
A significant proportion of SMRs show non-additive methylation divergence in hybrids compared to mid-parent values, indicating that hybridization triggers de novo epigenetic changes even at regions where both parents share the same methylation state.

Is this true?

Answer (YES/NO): YES